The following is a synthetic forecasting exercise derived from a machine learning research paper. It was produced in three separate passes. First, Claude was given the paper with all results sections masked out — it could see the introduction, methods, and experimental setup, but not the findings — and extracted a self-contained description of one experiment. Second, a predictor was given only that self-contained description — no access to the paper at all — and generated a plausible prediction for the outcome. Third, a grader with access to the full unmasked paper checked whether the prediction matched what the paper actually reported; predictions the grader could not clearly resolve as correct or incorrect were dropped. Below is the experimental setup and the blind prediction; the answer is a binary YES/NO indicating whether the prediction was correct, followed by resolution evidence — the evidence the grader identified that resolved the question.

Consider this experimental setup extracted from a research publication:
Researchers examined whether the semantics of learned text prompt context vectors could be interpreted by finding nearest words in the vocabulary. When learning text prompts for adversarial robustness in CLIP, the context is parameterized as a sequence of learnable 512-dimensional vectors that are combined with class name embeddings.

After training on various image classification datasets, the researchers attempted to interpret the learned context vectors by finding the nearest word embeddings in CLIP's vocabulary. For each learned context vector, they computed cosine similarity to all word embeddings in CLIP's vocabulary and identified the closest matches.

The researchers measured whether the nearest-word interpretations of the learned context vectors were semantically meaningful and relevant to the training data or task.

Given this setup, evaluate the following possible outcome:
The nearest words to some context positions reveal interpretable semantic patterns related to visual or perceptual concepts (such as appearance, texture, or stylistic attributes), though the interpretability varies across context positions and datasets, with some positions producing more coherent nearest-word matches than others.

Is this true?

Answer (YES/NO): NO